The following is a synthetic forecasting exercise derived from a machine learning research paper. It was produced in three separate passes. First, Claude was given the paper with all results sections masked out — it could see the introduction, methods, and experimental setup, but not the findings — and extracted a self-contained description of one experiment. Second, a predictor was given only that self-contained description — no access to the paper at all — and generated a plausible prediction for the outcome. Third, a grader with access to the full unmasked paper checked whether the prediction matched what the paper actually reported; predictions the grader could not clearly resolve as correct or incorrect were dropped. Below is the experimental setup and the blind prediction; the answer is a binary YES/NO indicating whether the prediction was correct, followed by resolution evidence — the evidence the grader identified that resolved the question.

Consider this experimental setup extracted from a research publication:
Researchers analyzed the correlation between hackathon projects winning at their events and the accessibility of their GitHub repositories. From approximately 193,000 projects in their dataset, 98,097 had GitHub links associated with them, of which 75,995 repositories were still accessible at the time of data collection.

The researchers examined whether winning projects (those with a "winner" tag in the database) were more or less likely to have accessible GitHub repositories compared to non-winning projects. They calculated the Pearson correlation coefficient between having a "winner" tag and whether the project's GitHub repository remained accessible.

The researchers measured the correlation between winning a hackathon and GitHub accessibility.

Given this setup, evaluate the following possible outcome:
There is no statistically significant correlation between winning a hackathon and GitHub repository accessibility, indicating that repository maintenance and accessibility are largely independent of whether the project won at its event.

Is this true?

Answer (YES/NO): NO